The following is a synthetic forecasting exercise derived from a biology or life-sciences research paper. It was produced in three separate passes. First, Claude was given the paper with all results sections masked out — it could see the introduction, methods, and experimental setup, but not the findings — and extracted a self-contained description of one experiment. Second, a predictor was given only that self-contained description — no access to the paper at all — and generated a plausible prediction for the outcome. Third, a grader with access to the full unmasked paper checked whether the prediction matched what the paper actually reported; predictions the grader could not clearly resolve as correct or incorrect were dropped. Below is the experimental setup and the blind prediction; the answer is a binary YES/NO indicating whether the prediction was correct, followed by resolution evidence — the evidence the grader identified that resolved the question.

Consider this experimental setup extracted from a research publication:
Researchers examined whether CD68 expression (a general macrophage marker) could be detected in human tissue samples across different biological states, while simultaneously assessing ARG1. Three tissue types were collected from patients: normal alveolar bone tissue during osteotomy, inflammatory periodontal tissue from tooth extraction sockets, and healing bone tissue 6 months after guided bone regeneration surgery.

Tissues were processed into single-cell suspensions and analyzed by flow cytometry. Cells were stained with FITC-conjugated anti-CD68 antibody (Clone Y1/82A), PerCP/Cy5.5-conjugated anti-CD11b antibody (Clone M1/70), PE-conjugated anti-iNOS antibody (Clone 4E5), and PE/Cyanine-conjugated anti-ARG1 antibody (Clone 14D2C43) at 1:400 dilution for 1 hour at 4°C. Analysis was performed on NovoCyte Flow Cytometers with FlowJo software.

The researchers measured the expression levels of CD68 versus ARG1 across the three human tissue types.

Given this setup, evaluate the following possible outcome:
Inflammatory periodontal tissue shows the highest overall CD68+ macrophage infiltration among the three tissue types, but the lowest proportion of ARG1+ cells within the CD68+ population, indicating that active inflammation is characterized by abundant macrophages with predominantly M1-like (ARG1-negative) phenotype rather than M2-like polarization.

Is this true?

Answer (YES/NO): NO